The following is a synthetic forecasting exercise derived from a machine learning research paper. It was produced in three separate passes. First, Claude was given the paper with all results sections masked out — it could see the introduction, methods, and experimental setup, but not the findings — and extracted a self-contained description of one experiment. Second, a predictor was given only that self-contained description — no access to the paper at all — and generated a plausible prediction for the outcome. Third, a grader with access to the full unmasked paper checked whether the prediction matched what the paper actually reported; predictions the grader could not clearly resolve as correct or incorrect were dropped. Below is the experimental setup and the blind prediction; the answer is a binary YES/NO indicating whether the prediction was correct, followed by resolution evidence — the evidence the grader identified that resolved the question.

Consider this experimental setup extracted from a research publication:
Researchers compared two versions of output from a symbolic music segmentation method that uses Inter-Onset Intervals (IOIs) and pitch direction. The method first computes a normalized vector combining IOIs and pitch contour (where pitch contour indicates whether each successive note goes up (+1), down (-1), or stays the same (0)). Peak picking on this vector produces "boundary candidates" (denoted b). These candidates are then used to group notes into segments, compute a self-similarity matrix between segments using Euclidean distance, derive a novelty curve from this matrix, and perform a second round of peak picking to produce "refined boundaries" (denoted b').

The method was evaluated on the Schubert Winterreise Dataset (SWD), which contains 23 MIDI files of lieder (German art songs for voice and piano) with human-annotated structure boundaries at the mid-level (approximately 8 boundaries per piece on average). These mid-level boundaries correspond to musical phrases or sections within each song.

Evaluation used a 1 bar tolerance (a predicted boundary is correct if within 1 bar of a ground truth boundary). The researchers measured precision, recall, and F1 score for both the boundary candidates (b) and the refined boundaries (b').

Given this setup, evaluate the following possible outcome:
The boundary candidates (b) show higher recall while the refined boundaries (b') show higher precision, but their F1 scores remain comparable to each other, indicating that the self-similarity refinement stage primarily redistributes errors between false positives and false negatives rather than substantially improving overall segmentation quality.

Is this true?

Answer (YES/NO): YES